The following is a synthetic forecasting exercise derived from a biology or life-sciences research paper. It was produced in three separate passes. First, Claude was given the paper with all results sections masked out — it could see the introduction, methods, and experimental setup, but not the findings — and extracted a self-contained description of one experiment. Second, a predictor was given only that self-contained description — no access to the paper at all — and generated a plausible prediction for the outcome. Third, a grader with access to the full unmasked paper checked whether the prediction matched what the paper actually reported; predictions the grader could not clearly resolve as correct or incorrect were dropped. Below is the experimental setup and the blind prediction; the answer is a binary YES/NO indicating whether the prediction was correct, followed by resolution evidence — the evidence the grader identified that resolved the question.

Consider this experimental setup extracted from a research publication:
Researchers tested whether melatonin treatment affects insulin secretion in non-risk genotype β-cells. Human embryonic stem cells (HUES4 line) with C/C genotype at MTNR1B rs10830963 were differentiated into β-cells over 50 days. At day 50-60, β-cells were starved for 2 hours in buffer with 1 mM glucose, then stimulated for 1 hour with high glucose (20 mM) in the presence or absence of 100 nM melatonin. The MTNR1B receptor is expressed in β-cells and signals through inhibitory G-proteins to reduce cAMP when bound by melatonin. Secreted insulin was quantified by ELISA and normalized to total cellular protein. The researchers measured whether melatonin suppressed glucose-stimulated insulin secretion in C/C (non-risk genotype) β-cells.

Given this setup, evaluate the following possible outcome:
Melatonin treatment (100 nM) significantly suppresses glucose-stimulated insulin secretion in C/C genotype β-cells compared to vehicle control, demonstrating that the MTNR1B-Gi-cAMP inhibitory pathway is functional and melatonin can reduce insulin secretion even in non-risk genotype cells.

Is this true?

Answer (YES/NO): NO